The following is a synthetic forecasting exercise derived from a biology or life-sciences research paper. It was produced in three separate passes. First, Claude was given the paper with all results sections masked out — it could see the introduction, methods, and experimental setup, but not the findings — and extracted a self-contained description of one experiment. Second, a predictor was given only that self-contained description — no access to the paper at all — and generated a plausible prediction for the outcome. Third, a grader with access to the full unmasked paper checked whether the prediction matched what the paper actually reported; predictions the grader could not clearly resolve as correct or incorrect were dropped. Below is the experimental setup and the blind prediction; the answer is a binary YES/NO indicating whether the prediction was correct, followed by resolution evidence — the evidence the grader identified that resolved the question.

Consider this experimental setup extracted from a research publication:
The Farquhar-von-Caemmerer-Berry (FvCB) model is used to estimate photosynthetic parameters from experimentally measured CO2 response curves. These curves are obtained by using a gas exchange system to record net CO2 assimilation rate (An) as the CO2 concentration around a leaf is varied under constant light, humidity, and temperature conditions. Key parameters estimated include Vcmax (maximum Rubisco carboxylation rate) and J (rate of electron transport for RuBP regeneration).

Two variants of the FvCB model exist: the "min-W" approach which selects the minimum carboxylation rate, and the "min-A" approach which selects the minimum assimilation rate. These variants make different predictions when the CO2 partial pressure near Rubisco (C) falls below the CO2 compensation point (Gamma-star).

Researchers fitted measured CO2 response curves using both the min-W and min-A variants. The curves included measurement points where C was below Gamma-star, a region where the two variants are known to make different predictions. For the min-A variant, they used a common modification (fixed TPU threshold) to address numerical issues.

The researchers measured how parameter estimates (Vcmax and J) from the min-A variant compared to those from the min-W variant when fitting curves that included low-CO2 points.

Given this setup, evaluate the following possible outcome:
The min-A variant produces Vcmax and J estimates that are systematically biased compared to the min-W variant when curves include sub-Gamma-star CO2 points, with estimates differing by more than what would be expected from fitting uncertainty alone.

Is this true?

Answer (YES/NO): YES